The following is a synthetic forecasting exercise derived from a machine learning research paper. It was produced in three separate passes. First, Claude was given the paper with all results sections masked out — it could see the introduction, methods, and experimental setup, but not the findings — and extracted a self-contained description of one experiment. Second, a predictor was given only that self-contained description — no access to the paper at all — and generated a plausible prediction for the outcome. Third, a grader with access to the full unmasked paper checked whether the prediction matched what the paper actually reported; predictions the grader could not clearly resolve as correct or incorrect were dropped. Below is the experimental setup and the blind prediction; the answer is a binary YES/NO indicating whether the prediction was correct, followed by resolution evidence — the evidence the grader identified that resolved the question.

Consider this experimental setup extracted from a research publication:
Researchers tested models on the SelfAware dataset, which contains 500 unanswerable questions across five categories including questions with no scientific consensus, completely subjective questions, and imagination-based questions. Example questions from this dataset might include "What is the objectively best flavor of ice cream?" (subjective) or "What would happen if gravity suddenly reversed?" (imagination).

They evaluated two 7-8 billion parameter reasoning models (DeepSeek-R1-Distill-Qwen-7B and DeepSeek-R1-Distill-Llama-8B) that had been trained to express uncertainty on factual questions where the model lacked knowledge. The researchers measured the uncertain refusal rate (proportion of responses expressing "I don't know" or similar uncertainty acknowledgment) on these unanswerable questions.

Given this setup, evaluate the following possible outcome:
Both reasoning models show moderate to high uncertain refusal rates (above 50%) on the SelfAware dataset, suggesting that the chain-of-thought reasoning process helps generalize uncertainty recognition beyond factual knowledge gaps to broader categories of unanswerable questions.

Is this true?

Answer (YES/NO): YES